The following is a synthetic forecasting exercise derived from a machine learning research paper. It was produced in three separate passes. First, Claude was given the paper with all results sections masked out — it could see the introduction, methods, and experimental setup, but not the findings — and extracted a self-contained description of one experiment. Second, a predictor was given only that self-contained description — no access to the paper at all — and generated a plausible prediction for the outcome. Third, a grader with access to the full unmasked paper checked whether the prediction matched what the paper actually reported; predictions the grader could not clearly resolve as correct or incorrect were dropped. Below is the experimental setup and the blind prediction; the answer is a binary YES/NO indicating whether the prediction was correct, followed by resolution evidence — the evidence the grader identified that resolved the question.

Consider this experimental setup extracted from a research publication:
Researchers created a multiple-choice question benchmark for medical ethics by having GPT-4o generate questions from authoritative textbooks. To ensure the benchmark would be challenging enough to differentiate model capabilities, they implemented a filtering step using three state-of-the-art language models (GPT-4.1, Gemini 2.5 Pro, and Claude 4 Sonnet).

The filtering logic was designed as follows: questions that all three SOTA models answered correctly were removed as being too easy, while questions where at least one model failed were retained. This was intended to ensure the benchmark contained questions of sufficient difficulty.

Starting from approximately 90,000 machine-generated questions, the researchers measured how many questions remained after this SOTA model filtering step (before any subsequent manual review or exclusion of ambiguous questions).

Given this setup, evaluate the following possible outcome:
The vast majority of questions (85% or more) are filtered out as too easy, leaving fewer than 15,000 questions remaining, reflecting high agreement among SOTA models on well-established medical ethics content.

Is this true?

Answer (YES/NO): YES